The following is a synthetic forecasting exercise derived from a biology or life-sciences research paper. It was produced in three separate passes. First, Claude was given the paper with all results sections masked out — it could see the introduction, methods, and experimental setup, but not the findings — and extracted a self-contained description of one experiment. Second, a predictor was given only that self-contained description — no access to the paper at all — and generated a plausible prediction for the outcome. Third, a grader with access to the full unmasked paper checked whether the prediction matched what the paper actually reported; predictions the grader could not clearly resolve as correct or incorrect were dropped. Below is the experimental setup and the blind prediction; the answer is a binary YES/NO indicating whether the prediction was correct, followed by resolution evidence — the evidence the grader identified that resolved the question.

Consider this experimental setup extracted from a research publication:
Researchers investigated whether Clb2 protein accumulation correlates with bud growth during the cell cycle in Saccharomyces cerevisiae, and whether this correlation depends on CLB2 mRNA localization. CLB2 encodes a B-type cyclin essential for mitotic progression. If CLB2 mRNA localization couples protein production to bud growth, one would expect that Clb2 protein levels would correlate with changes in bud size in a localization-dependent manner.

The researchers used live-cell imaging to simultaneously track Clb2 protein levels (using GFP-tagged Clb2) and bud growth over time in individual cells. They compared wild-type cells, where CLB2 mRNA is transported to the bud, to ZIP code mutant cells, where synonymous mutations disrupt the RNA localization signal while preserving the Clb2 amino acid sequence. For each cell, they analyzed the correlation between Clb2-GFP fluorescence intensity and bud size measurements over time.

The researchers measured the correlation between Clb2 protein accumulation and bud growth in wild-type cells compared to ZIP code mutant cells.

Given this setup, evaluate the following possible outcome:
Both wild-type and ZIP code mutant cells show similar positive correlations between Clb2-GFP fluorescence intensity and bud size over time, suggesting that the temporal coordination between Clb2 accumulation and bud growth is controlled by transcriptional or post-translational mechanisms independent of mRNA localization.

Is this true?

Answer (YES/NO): NO